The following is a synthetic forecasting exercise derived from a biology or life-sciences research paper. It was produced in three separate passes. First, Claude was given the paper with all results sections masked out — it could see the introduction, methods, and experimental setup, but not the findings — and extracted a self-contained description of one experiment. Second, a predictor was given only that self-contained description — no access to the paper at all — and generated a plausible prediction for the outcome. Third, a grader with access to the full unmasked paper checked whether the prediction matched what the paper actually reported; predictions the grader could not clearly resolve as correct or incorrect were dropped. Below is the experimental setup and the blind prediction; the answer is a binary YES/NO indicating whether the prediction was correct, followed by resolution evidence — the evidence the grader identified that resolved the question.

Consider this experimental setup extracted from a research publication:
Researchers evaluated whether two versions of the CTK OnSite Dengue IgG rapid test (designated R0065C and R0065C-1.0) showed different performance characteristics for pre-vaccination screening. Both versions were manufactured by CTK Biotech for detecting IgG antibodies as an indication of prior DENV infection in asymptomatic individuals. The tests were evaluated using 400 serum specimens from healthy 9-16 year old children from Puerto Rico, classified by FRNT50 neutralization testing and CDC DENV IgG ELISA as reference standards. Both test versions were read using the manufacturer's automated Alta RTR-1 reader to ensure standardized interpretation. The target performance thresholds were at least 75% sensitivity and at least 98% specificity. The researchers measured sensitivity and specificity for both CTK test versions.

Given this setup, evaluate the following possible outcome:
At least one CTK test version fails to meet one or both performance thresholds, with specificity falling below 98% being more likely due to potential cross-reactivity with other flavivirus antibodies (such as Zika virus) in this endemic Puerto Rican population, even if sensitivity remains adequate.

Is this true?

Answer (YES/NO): NO